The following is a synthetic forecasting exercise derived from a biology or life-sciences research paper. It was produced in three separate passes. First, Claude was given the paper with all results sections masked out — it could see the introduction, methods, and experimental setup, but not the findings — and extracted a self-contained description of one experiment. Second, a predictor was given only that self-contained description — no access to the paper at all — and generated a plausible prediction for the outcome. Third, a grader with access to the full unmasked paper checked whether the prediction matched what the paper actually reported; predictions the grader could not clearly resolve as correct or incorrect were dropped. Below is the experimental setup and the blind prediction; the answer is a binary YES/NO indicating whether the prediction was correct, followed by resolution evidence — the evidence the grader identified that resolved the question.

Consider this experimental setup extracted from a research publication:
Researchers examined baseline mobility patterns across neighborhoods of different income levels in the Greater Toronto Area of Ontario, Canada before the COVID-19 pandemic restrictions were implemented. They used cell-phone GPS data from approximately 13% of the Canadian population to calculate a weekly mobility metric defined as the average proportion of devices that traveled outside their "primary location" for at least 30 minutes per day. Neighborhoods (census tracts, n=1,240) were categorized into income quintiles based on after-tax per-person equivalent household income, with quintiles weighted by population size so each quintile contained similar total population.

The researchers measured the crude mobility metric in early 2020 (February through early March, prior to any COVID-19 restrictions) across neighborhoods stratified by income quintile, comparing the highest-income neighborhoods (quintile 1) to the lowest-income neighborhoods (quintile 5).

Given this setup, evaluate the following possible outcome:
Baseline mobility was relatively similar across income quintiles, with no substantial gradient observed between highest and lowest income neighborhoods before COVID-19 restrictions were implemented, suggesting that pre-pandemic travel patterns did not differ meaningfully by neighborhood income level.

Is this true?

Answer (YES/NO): NO